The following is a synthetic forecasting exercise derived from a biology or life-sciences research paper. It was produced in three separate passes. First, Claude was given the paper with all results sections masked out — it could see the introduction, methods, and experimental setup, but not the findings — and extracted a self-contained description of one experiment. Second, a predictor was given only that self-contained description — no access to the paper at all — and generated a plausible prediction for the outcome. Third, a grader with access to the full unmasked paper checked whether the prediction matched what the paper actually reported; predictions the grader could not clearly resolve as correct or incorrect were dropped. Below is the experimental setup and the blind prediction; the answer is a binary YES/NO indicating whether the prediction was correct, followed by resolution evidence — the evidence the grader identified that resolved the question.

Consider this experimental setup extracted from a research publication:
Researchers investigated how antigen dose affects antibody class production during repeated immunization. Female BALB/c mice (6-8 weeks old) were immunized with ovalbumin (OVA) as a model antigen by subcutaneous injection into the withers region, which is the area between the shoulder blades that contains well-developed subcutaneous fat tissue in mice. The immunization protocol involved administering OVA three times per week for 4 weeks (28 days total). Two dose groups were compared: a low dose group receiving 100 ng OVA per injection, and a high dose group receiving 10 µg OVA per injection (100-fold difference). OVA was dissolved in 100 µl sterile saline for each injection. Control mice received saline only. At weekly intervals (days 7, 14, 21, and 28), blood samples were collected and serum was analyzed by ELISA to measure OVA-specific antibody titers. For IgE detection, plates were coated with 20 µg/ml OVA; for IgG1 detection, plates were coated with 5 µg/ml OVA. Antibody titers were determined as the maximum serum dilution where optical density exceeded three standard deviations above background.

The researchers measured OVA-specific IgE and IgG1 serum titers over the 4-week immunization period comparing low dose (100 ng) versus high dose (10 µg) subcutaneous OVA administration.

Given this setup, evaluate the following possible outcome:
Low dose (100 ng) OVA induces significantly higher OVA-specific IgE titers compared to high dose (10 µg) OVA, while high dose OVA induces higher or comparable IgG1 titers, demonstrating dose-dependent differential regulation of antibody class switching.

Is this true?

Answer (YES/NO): NO